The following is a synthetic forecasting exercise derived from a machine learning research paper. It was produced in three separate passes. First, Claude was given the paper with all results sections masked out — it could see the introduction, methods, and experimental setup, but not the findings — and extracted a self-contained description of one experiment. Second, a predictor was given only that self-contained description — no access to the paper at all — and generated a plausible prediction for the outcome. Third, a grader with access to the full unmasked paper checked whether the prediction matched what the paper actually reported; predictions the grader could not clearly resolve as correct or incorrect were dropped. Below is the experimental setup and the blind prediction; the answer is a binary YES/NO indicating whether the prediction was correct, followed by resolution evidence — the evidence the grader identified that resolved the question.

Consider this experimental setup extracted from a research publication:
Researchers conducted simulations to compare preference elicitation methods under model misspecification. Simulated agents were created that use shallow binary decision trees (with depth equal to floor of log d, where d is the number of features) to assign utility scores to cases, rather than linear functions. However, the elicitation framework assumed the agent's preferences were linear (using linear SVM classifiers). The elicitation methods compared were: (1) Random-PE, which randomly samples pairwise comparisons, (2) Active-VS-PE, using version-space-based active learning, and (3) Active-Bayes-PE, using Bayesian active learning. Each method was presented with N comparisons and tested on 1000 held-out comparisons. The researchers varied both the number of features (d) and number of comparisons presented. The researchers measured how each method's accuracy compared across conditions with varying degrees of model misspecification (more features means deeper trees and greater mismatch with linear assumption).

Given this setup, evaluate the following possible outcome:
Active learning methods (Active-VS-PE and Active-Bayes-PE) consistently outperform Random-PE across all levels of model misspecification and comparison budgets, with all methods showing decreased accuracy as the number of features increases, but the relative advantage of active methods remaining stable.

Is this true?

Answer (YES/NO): NO